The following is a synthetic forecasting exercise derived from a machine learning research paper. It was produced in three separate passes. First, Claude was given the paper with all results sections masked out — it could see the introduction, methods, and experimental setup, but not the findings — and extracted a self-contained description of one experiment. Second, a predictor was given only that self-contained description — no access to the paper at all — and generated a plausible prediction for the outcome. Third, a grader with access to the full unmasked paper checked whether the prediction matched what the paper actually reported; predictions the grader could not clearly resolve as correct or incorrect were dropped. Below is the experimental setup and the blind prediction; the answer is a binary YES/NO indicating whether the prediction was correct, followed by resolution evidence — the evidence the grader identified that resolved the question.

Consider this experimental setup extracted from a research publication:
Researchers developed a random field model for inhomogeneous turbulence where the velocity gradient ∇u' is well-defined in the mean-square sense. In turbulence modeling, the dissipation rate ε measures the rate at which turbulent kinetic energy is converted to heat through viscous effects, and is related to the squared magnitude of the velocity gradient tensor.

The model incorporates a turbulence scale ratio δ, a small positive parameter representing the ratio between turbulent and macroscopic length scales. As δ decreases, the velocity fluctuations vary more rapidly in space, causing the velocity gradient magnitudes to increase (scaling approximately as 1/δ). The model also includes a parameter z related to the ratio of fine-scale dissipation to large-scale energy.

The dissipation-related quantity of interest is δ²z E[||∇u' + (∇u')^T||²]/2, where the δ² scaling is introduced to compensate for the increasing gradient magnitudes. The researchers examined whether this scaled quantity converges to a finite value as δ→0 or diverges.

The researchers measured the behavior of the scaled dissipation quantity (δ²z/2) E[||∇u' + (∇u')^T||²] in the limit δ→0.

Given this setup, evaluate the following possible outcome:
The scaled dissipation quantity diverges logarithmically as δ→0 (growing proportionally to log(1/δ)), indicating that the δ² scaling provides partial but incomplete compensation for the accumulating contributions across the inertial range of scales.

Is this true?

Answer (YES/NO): NO